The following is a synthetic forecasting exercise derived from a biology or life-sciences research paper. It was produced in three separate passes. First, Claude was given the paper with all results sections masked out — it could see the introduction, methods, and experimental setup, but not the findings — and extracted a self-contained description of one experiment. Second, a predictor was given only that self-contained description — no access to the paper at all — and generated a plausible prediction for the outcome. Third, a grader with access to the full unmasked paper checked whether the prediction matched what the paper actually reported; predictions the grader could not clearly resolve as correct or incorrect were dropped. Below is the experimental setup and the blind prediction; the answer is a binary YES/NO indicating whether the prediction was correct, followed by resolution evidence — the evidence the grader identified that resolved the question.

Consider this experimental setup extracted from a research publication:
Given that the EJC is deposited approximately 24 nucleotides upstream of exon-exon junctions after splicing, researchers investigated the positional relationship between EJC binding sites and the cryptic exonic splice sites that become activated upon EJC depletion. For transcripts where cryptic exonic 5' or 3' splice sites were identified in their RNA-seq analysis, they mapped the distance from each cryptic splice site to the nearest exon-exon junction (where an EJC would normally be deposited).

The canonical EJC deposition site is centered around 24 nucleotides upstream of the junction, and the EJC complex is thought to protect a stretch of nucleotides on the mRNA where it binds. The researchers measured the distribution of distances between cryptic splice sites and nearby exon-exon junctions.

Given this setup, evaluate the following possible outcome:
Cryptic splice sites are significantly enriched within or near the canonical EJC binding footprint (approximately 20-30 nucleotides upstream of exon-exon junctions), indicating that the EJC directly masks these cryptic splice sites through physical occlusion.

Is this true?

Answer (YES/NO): YES